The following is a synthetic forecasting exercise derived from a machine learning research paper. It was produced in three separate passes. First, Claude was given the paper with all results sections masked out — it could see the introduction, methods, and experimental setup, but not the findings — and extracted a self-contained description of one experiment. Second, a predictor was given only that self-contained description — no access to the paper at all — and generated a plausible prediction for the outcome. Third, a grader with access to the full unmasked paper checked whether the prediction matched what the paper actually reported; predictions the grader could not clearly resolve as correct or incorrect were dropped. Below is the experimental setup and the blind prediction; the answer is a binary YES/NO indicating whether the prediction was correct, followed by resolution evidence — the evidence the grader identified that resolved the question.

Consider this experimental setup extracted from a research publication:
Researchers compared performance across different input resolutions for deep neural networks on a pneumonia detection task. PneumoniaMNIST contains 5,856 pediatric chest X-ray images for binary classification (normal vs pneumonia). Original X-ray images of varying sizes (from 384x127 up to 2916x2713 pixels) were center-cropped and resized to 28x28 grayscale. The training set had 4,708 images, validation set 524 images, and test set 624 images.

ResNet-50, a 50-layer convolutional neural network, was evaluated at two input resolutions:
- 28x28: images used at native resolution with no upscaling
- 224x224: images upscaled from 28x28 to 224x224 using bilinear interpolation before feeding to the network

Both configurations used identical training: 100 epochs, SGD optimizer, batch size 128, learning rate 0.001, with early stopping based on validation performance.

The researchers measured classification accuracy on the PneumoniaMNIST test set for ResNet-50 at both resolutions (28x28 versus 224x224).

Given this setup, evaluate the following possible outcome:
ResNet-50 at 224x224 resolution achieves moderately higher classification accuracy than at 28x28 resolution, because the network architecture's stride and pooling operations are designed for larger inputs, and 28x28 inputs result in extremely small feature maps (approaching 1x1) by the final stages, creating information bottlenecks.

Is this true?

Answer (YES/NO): YES